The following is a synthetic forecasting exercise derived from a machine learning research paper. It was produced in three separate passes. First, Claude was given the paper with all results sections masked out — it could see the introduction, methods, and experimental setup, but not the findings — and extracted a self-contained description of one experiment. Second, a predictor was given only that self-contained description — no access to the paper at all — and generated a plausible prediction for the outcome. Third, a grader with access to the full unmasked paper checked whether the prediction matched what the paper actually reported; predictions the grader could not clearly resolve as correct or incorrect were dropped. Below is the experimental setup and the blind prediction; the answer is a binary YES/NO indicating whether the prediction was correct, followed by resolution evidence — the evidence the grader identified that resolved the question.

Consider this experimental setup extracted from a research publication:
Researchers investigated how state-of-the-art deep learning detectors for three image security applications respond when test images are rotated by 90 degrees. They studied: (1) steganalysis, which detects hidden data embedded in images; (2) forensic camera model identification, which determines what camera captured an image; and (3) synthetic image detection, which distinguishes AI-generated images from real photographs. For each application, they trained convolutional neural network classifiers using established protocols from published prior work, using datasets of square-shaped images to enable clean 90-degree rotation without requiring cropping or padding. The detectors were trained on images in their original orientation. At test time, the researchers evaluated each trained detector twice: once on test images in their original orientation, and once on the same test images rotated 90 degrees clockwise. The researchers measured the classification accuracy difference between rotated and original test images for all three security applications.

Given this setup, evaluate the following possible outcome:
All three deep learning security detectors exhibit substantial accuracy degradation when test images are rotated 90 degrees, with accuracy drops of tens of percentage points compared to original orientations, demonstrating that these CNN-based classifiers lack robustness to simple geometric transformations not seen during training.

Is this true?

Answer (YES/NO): NO